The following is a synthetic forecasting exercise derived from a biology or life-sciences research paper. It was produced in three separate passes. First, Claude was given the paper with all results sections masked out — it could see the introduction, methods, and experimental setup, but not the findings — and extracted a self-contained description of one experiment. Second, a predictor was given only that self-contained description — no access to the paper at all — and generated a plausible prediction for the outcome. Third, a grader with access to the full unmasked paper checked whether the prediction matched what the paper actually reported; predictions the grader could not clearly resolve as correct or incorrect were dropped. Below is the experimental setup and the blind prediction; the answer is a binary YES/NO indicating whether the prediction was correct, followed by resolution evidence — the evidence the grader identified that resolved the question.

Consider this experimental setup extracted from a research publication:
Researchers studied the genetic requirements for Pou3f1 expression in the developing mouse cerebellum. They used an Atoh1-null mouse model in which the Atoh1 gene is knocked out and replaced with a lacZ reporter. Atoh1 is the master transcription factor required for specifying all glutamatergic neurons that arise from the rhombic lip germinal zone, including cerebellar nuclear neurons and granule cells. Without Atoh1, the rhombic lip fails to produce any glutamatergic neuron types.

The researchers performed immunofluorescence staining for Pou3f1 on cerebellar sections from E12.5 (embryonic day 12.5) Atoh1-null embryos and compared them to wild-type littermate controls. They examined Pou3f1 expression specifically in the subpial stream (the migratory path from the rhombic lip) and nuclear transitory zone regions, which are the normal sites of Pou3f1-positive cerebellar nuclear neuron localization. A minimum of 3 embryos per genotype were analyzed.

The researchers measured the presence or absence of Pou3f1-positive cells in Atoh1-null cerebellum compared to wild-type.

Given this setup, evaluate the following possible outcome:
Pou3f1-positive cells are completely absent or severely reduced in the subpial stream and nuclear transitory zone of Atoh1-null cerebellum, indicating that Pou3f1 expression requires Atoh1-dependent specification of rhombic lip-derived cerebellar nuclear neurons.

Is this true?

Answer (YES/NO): YES